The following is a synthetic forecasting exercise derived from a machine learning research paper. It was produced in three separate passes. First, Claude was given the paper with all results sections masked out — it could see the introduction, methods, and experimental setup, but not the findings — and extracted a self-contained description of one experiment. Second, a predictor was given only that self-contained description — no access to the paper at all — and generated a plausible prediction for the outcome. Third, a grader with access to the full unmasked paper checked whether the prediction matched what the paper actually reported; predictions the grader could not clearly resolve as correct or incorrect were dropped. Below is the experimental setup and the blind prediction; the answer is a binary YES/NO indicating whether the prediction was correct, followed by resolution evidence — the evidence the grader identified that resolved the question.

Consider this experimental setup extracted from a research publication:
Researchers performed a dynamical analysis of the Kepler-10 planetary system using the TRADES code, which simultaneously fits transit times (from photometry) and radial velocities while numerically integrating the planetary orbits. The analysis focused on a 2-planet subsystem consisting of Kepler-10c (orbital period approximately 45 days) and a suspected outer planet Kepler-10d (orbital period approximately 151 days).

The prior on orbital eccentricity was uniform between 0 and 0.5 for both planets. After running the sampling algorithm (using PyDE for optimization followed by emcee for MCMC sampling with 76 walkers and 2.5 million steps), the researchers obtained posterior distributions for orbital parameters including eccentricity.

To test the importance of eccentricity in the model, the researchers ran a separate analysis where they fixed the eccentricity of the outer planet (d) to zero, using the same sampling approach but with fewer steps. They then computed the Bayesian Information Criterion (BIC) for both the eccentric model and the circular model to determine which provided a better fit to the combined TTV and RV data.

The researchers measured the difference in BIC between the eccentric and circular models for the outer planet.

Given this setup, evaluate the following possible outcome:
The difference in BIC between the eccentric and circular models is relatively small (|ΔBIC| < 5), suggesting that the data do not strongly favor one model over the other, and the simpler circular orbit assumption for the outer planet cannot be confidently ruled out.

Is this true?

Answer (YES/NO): NO